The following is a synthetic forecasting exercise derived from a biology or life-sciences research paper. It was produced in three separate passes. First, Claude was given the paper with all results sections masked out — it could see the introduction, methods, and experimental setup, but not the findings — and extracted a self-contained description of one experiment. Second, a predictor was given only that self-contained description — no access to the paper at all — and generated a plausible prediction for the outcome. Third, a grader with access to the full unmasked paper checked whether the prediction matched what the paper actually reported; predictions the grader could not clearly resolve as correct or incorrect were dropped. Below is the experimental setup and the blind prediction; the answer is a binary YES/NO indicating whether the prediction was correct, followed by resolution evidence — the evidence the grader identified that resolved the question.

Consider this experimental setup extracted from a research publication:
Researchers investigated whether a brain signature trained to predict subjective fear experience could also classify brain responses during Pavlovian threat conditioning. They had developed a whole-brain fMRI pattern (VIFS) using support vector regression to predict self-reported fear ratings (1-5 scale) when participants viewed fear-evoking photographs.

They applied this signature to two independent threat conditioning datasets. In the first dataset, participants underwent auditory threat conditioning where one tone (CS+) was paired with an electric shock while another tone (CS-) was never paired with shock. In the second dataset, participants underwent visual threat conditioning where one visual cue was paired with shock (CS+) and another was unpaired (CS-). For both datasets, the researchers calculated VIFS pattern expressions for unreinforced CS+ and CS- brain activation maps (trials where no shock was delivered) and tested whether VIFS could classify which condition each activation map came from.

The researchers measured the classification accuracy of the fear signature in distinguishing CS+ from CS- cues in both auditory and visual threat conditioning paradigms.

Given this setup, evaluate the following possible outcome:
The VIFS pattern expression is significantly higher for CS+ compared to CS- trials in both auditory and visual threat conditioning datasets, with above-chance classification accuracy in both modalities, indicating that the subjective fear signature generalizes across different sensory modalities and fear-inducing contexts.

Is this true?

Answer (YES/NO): NO